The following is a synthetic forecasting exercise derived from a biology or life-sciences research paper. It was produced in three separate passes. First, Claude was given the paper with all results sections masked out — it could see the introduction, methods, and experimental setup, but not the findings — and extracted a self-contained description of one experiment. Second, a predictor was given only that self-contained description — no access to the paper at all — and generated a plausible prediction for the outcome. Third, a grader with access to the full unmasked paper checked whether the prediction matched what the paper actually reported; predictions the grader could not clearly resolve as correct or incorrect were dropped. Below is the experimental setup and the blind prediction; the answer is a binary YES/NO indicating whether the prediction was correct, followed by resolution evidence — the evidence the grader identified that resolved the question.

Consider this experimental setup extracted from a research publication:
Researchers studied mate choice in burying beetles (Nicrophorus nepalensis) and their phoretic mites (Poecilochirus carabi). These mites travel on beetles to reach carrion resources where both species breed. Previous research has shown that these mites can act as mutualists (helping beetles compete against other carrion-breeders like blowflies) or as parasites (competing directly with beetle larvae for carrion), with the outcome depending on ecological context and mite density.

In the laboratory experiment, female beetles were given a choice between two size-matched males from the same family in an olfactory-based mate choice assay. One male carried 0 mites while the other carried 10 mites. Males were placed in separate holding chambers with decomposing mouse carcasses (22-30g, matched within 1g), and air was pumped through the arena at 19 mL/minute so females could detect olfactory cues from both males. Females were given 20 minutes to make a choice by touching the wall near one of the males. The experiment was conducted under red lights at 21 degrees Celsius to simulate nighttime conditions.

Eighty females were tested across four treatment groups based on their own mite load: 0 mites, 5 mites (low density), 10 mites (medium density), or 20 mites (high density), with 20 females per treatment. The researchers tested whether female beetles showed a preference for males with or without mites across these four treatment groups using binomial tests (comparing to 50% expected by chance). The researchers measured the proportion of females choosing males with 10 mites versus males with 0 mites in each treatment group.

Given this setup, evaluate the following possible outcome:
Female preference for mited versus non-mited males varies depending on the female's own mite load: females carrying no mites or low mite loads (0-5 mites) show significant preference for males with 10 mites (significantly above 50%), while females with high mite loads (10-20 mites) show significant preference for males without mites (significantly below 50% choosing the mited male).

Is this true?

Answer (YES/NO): NO